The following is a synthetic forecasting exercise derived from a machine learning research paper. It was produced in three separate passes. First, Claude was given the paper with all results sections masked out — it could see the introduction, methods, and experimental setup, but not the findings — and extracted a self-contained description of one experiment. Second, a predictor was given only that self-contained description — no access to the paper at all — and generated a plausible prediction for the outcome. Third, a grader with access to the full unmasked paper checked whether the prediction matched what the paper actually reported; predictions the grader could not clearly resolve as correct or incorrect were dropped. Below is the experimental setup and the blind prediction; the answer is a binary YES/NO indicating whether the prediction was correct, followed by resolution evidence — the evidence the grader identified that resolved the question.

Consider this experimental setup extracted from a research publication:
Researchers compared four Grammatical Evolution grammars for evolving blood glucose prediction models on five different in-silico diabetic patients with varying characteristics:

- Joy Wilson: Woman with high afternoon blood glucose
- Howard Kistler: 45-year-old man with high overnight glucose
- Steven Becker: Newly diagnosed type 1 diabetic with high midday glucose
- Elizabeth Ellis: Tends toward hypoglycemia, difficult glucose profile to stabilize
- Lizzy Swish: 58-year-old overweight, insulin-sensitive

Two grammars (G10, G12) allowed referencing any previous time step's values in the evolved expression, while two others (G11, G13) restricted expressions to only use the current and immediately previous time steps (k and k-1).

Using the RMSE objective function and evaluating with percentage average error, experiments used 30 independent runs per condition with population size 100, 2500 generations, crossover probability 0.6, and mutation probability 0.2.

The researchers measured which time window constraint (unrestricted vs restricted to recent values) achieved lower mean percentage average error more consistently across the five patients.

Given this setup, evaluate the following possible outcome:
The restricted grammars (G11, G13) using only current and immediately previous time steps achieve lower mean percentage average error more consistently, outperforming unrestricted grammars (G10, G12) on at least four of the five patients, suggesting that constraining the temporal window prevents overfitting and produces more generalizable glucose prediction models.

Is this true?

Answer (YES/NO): NO